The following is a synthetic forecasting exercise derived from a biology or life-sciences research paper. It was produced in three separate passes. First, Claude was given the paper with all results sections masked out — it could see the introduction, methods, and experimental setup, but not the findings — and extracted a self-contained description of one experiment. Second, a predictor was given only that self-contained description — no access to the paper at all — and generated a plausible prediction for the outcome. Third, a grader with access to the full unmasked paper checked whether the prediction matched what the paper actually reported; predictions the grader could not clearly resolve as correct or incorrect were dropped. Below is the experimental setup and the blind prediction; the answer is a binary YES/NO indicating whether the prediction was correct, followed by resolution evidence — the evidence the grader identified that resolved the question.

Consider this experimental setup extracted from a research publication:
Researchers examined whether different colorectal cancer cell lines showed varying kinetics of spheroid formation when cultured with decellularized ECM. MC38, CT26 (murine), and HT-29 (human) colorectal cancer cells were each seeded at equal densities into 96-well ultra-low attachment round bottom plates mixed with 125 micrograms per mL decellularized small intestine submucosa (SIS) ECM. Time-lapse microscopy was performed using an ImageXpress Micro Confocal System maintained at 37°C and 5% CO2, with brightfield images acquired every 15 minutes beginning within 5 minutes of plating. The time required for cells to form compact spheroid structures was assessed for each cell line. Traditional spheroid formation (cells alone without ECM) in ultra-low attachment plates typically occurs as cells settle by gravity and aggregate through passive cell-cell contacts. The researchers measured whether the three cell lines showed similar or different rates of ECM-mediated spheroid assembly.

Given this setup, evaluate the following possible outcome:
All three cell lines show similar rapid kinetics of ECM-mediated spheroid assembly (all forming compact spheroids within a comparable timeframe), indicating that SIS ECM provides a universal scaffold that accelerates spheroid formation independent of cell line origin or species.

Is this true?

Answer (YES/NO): NO